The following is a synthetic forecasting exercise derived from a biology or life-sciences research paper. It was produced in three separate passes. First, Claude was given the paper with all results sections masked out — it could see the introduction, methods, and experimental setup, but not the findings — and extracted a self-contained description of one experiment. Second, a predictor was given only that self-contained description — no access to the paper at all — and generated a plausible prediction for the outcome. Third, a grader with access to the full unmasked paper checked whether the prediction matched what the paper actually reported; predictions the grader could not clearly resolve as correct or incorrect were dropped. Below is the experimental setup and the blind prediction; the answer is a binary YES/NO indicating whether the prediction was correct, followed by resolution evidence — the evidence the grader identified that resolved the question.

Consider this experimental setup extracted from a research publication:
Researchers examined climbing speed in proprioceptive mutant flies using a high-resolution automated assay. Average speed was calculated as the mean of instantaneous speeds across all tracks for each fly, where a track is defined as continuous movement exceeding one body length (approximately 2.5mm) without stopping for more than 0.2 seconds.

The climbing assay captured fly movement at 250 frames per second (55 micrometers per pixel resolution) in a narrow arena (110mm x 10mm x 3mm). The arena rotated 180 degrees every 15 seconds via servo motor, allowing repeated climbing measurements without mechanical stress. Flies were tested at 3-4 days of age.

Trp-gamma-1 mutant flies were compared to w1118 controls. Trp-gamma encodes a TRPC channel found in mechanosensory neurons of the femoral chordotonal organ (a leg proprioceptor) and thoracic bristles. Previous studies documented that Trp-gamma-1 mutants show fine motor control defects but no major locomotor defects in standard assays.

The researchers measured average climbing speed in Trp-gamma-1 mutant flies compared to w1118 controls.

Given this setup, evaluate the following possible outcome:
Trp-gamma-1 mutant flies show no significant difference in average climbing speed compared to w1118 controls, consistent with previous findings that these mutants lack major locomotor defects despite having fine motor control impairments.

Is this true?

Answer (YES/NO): NO